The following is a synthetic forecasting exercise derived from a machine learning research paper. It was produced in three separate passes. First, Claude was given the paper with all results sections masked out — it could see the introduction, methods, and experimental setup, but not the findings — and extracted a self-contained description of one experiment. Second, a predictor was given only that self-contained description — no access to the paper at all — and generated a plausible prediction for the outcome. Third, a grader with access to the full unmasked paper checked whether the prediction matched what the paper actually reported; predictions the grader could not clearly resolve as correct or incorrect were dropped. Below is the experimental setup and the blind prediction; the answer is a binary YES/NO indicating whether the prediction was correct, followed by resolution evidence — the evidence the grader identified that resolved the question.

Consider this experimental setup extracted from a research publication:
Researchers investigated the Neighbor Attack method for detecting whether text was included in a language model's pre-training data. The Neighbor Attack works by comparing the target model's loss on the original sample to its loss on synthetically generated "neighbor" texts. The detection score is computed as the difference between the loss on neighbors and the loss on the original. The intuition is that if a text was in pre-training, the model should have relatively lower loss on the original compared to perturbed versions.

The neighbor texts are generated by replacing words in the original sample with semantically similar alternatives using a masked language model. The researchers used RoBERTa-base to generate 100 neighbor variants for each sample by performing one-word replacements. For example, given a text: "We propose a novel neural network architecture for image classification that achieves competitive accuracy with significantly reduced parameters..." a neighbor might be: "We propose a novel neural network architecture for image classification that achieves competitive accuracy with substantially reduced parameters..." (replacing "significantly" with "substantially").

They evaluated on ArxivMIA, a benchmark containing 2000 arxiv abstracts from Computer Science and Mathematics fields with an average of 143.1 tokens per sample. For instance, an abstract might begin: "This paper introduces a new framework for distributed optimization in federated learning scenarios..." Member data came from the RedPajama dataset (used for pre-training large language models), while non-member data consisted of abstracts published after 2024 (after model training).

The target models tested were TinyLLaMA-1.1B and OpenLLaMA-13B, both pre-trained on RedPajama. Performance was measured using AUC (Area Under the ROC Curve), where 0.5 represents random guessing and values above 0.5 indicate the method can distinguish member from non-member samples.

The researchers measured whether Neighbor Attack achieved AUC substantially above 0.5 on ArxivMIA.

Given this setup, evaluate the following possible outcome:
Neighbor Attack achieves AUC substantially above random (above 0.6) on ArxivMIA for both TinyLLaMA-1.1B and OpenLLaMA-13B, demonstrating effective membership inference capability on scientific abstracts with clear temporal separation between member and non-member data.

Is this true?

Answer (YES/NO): NO